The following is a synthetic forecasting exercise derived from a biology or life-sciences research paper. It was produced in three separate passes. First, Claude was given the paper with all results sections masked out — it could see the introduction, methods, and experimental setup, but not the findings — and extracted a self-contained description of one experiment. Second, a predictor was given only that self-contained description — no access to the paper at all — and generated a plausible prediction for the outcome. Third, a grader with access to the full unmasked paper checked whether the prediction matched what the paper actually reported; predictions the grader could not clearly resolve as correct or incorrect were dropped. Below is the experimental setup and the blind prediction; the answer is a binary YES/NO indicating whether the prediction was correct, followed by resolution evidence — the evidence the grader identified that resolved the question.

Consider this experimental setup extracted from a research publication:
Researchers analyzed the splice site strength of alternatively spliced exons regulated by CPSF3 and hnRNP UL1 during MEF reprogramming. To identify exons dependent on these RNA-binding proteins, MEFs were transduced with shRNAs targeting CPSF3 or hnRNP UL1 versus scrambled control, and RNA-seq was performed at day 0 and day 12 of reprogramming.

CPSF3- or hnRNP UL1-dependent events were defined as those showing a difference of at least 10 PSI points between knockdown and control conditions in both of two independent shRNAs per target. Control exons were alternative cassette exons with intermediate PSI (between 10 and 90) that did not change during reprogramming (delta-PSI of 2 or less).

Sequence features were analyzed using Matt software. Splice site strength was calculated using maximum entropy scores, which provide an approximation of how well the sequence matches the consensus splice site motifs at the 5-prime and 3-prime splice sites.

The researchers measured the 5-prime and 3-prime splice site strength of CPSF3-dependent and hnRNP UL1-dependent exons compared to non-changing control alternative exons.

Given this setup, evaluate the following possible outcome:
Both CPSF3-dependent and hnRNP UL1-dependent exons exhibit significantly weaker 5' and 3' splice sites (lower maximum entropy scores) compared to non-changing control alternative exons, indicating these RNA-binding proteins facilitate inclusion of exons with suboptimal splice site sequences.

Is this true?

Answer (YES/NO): YES